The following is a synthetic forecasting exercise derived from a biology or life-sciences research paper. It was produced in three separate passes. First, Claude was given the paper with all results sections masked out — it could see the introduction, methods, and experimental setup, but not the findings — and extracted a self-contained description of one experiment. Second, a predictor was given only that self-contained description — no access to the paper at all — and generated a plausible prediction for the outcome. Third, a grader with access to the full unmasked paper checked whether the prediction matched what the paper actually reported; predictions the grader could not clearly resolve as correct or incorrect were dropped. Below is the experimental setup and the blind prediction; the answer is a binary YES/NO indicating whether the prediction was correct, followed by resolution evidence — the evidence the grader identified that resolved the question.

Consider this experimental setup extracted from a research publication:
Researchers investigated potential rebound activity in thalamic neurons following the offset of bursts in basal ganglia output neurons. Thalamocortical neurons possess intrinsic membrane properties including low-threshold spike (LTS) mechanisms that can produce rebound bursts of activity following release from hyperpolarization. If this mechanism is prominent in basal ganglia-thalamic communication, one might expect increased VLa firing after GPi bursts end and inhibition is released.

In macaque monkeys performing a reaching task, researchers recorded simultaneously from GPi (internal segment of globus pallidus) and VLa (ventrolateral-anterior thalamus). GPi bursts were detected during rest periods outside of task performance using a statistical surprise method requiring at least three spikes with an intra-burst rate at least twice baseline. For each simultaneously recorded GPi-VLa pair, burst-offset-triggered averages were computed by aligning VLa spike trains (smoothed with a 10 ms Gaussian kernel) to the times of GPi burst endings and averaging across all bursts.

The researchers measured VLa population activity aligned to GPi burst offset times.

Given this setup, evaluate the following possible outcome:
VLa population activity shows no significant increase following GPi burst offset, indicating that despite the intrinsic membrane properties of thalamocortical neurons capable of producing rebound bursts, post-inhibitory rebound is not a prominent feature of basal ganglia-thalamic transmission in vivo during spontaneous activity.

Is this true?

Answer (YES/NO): YES